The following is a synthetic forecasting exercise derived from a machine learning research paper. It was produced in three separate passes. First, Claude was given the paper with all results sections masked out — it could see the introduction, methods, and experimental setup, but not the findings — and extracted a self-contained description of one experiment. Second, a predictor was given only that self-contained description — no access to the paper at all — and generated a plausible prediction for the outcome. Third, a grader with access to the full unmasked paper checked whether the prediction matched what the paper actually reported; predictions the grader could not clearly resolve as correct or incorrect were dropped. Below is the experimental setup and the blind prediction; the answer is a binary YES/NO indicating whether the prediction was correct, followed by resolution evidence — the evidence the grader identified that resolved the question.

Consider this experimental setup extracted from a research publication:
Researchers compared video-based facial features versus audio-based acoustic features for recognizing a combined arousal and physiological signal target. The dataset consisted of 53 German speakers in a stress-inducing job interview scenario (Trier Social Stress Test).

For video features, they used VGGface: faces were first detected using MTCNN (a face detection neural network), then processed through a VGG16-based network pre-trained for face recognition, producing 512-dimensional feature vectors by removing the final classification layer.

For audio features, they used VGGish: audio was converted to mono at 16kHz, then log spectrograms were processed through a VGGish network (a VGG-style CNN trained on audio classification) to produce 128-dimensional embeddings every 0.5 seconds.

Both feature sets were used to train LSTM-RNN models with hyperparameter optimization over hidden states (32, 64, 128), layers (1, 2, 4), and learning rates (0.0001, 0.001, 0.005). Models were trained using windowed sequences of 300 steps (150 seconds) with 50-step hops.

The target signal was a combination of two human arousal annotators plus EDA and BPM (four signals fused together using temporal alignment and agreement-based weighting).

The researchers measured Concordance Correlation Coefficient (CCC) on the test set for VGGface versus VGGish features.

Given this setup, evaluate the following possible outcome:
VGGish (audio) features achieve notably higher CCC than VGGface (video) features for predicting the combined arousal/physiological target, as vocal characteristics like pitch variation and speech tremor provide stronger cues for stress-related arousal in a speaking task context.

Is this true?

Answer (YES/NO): YES